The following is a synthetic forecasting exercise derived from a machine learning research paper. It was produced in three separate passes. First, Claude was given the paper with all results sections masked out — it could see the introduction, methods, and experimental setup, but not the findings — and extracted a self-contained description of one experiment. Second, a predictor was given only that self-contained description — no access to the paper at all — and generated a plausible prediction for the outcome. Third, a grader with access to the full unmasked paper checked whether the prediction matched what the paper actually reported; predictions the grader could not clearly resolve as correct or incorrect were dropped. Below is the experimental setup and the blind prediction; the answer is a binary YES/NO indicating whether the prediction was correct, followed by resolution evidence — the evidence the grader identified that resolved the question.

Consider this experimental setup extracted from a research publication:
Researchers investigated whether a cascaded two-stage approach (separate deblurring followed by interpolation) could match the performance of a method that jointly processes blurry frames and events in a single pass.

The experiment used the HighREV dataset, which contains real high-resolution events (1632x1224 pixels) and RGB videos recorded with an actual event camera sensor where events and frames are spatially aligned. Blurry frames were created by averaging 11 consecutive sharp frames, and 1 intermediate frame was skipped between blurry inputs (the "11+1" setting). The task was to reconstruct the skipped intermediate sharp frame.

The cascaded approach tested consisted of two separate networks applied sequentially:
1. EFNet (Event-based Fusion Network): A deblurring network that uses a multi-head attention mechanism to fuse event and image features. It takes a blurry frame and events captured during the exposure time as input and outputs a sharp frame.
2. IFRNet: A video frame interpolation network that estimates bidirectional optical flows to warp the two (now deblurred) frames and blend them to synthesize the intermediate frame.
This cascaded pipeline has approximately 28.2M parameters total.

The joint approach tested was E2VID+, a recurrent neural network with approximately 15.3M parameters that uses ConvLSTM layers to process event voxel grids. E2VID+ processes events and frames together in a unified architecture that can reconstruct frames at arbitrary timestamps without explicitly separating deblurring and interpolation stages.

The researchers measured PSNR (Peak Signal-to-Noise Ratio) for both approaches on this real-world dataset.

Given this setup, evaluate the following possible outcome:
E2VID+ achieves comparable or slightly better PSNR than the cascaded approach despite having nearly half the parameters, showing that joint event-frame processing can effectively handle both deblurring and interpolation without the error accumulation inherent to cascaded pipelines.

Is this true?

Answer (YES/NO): YES